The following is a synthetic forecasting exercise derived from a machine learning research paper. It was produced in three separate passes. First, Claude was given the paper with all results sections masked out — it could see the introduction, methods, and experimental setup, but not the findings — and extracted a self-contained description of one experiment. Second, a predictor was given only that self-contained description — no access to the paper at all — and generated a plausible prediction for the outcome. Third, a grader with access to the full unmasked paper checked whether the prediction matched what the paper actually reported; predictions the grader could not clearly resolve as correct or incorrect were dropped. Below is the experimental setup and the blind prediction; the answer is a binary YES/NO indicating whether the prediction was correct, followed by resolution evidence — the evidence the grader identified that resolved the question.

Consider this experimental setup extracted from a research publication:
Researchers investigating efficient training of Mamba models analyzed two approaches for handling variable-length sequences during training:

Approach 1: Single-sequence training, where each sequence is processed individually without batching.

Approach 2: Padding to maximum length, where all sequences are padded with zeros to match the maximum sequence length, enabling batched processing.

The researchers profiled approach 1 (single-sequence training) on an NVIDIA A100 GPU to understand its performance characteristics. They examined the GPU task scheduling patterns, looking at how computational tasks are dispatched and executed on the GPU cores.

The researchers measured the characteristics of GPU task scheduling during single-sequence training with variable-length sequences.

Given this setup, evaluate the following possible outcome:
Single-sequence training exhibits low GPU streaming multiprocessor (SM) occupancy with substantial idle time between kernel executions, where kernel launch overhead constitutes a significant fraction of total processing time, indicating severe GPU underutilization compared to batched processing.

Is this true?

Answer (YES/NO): NO